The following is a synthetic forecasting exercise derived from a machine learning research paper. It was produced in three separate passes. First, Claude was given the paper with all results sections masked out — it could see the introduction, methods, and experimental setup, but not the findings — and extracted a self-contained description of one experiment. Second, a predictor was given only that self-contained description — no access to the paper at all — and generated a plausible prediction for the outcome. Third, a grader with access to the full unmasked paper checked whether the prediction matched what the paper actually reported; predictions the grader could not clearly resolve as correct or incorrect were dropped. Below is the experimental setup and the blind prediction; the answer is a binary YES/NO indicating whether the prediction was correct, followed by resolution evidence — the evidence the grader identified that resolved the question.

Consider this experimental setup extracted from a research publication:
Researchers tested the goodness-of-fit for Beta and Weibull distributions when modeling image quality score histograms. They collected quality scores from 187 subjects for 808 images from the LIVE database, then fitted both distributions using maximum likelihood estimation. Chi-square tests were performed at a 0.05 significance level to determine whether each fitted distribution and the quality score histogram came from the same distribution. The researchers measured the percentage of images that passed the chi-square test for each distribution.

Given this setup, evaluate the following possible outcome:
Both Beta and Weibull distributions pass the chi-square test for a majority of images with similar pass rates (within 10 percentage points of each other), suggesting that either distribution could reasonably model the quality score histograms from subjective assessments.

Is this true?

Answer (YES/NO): NO